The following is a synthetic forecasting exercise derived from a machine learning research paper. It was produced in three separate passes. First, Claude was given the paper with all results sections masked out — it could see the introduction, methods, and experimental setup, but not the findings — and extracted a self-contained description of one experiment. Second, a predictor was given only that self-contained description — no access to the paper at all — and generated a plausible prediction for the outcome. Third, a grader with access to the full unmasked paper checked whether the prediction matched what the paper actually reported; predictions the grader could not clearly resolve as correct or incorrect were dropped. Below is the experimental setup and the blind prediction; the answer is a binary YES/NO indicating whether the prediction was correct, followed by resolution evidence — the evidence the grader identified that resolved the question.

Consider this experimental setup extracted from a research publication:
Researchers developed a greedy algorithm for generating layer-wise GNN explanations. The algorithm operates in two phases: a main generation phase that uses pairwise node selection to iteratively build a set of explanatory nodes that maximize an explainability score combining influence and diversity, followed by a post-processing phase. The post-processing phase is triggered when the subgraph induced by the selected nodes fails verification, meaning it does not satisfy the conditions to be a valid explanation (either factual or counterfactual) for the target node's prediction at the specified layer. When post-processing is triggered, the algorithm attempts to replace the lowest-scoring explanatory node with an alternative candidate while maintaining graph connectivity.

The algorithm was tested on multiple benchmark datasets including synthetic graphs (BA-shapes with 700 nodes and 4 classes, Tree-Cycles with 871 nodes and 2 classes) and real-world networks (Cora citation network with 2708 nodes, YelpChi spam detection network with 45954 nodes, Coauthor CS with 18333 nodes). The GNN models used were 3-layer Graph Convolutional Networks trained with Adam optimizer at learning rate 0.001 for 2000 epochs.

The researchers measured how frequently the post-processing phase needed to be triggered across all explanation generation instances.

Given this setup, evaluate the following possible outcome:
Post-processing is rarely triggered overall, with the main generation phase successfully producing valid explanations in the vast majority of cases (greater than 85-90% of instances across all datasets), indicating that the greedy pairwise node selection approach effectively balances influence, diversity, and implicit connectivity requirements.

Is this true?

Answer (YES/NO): YES